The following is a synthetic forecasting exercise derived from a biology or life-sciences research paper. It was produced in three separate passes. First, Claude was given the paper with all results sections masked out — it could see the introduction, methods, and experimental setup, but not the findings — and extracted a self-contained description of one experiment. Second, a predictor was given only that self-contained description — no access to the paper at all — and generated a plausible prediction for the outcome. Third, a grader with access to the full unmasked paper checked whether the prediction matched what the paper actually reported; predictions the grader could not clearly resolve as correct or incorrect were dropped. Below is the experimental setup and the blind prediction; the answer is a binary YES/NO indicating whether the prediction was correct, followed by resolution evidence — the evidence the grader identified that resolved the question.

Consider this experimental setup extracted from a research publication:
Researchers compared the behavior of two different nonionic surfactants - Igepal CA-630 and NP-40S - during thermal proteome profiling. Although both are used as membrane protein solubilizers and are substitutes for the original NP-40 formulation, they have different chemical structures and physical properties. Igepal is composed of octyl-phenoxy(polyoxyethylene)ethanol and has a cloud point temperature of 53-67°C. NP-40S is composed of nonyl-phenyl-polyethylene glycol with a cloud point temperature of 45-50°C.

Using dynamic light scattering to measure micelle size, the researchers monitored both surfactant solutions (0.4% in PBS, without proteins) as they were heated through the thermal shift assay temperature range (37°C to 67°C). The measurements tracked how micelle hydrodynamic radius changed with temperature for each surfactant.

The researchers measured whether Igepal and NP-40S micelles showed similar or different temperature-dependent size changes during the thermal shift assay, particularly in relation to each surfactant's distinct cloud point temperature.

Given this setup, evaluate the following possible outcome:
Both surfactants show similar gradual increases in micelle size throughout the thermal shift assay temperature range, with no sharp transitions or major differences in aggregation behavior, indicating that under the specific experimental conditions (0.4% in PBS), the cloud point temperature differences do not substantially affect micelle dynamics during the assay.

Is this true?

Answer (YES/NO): NO